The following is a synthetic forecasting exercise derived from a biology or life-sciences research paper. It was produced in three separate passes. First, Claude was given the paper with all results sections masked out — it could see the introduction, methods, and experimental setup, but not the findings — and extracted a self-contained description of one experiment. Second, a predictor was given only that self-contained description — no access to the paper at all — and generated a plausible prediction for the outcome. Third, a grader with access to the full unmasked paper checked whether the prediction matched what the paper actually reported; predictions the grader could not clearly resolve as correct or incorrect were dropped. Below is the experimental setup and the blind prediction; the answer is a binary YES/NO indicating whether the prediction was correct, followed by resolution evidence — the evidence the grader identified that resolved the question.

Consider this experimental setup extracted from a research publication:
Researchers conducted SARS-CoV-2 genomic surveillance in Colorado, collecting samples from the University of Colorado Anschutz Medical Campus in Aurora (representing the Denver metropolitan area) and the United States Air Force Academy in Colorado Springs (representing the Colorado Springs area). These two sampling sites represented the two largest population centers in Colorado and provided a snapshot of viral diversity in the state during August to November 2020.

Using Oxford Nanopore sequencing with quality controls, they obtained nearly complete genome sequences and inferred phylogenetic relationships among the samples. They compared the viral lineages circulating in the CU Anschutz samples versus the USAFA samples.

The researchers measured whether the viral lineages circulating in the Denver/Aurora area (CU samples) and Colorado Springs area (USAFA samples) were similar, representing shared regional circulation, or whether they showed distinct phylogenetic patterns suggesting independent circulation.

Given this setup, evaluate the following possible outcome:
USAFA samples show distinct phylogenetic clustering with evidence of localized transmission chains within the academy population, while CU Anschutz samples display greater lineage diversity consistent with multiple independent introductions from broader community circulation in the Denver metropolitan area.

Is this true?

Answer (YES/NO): YES